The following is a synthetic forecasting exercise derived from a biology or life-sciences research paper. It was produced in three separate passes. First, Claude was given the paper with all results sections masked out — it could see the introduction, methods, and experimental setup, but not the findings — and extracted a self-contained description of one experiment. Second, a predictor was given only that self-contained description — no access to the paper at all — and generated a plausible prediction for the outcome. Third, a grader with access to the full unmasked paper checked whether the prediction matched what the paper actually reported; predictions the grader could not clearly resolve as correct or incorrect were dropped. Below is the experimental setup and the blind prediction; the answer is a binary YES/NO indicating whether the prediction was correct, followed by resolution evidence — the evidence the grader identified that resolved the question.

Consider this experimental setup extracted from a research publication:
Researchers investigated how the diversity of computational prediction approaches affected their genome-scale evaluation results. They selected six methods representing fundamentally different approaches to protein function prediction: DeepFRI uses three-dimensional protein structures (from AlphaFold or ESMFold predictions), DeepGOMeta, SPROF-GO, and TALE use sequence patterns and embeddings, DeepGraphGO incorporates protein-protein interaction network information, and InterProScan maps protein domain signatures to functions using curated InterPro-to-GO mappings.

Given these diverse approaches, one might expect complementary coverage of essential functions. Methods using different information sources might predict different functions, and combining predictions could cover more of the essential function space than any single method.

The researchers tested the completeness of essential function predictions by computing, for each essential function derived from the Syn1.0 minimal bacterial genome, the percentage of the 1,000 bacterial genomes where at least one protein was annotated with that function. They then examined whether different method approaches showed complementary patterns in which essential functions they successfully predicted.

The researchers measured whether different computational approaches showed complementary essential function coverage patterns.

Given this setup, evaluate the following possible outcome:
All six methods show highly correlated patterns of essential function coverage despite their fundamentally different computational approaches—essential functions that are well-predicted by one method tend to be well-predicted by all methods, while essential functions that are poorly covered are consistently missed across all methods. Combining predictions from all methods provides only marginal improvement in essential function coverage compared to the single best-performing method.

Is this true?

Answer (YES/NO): NO